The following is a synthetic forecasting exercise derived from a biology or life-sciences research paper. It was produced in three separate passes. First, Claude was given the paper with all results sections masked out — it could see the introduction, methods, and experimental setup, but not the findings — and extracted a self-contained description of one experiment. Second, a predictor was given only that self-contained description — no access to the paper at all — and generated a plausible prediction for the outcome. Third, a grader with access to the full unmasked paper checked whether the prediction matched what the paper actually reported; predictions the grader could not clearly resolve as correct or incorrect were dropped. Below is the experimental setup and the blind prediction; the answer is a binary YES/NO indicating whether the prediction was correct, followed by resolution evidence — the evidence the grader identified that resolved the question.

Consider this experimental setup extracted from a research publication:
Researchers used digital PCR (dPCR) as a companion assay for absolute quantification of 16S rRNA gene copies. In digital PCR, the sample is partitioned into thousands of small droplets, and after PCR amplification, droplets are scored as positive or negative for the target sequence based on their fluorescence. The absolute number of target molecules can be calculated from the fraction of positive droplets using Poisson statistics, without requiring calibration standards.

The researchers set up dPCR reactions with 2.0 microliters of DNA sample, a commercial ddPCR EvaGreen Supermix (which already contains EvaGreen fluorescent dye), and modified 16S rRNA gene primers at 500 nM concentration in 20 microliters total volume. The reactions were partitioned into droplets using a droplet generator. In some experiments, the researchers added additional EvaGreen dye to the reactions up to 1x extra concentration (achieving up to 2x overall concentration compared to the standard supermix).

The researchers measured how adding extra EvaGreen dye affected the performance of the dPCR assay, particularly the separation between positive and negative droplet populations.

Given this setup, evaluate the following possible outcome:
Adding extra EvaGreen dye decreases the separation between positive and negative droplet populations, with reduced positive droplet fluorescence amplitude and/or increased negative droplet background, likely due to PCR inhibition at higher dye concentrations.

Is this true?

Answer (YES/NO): NO